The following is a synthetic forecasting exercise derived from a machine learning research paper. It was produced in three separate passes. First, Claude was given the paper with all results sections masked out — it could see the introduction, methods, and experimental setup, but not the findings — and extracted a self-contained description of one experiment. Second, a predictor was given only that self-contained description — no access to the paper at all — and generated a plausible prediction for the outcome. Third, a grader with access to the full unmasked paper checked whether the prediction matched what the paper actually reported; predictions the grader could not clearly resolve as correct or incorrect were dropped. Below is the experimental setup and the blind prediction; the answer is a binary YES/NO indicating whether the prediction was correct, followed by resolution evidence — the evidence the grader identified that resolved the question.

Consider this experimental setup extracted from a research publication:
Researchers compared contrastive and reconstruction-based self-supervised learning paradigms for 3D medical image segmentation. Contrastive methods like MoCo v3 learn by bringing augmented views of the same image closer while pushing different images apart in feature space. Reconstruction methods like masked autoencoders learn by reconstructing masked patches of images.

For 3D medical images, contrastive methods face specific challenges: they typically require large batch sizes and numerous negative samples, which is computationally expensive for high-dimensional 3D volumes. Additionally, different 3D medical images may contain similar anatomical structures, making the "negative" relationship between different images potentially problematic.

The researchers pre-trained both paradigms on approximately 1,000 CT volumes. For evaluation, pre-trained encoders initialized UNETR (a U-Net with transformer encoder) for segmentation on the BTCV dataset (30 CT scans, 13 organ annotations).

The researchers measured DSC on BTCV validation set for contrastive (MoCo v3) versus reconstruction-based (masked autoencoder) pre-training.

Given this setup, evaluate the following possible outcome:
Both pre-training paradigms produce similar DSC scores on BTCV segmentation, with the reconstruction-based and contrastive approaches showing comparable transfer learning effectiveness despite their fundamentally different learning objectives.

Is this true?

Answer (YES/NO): NO